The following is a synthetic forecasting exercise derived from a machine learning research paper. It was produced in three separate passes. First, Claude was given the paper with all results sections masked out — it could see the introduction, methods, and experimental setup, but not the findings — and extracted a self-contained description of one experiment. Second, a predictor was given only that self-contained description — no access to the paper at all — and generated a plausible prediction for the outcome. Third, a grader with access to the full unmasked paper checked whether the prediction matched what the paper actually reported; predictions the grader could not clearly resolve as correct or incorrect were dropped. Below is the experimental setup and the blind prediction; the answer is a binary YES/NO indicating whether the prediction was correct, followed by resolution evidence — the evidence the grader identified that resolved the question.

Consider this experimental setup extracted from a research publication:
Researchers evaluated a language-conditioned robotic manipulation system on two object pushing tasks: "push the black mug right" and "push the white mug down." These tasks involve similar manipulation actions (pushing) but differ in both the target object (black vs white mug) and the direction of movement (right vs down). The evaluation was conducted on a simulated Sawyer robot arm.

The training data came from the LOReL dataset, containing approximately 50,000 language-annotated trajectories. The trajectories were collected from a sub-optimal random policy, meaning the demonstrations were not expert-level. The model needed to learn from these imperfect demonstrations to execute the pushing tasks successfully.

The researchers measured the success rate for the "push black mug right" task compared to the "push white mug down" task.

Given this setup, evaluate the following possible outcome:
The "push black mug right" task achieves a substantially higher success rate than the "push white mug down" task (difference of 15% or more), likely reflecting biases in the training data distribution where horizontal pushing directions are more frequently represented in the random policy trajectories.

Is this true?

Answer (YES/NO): NO